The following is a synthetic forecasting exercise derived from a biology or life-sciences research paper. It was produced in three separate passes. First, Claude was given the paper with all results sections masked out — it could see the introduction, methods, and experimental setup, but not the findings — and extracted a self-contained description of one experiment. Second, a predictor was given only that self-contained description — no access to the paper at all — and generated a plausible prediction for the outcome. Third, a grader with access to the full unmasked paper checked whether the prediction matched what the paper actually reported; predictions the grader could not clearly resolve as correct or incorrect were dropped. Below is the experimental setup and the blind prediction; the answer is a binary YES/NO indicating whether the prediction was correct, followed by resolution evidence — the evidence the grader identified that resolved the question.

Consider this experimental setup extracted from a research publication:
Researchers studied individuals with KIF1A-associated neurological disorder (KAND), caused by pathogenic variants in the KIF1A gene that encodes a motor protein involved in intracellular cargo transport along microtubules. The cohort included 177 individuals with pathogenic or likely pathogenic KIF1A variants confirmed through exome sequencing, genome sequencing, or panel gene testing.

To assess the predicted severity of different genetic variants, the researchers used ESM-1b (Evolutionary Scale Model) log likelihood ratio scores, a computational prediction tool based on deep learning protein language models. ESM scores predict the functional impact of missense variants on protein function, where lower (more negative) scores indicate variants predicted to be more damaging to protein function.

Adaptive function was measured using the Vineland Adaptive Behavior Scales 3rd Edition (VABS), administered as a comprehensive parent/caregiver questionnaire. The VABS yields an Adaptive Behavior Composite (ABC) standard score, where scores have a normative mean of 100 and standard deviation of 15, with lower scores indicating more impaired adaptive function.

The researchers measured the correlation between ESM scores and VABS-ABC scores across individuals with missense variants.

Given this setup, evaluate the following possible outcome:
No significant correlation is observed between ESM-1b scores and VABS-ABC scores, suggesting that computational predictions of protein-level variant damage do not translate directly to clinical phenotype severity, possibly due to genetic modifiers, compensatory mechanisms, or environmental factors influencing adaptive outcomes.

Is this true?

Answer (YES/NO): NO